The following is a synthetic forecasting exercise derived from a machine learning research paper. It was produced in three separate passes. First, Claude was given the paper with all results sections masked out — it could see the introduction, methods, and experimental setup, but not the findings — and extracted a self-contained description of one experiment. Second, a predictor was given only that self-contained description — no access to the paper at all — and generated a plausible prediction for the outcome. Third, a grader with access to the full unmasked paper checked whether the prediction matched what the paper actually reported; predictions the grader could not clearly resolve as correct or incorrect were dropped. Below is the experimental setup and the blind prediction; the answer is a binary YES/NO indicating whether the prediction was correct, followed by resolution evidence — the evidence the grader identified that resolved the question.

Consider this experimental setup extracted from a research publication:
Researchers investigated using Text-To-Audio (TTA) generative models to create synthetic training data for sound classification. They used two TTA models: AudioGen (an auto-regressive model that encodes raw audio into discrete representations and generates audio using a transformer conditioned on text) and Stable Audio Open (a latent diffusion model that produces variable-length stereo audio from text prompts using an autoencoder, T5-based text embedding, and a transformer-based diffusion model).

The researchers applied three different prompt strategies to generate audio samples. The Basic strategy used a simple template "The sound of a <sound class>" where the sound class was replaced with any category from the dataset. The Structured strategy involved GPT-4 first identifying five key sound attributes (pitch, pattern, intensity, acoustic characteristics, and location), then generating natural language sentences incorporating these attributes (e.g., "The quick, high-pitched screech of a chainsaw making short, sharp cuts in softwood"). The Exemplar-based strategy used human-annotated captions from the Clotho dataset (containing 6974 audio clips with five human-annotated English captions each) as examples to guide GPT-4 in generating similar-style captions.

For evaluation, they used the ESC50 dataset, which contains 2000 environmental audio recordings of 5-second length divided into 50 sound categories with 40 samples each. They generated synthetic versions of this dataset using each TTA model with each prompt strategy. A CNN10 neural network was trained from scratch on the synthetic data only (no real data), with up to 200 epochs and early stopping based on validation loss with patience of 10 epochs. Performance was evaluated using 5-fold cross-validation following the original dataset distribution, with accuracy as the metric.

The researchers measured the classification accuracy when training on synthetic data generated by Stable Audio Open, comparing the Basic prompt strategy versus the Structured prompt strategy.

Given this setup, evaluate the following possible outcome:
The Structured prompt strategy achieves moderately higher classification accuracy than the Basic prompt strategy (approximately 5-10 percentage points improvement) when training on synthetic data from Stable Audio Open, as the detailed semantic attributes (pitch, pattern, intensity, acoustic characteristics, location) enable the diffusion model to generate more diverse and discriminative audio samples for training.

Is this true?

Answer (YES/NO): YES